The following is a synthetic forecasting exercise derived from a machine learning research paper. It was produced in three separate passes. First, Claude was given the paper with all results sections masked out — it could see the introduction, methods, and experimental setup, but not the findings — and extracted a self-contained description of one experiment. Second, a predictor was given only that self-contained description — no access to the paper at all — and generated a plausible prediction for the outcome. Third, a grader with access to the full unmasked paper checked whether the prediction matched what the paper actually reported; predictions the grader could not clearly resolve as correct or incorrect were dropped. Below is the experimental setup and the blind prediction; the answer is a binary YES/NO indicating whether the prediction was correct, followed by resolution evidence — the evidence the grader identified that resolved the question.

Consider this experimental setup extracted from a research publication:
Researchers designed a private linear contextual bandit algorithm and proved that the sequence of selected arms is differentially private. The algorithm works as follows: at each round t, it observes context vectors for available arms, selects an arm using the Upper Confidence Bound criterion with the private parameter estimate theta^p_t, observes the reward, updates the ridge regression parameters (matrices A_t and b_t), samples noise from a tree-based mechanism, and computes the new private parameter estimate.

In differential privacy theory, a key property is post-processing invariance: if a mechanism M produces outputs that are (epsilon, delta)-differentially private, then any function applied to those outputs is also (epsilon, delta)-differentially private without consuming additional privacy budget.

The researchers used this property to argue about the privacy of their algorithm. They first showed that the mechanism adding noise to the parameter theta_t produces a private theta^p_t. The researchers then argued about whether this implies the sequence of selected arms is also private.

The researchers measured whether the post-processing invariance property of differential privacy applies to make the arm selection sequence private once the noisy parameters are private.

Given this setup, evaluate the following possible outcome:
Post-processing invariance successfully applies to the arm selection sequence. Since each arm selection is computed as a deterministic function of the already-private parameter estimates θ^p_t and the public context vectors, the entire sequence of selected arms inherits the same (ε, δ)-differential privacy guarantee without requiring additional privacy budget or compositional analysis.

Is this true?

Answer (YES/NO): YES